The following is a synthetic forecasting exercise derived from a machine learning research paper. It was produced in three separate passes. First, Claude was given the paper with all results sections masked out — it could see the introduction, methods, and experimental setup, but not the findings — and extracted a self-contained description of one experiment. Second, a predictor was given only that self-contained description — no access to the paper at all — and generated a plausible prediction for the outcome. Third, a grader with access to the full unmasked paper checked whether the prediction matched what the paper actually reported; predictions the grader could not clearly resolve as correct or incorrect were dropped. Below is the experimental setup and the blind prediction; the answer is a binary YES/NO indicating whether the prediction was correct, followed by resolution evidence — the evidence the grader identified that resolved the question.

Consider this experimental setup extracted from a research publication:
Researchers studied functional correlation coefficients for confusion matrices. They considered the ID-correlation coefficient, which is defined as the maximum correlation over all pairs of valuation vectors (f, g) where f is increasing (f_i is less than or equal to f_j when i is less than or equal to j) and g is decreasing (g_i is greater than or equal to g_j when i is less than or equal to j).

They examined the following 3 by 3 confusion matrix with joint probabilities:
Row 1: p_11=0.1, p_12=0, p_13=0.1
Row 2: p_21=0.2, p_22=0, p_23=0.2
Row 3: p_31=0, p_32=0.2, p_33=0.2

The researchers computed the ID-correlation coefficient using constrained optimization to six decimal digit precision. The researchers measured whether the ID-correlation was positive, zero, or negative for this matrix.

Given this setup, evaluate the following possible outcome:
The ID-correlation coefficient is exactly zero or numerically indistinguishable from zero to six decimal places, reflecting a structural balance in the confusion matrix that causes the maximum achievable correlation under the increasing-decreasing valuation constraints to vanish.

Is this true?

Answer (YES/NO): YES